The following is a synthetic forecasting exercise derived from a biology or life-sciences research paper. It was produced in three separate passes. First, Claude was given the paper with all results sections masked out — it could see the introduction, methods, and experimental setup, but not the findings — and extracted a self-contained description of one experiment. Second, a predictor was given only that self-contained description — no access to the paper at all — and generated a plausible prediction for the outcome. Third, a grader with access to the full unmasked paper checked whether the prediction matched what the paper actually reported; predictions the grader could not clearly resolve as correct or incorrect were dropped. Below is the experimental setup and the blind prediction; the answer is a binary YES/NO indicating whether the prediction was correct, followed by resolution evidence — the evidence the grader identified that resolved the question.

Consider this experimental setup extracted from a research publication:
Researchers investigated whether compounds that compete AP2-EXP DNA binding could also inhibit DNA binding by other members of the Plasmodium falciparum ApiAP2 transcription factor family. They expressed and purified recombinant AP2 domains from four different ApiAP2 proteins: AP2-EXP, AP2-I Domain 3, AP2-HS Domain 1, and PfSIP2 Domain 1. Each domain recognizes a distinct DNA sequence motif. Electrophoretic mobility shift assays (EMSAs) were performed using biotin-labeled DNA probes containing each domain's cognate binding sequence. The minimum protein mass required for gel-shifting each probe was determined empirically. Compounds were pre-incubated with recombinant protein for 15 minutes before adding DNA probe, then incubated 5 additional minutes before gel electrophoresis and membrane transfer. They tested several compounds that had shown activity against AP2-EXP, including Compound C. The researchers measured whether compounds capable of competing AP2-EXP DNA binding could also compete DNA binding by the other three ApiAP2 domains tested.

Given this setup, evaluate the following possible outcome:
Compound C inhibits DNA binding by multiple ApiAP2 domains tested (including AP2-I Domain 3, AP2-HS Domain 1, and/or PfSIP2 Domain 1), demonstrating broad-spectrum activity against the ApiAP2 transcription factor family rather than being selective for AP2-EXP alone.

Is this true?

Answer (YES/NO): YES